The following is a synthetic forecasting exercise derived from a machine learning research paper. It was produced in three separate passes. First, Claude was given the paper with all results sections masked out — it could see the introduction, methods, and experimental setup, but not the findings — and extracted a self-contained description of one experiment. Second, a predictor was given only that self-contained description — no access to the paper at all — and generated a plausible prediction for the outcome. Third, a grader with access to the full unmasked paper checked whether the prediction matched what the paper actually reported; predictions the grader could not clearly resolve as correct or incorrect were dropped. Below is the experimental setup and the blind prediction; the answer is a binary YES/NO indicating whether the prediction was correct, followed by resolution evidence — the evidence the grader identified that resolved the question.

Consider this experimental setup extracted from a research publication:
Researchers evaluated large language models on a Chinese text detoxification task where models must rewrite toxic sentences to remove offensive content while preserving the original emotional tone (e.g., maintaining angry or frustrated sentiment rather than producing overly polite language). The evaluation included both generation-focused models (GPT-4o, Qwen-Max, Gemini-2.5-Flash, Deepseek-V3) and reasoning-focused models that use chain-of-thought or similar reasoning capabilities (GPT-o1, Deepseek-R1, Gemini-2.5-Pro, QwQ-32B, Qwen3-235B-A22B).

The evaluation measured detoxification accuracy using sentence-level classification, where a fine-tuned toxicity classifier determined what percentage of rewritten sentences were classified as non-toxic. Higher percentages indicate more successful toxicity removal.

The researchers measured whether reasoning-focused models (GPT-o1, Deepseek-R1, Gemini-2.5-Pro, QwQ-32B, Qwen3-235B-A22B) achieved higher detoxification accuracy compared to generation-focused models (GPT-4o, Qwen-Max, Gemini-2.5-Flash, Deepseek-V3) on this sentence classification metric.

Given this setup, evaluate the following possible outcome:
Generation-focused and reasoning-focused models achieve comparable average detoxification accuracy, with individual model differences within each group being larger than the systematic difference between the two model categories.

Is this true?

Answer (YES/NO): YES